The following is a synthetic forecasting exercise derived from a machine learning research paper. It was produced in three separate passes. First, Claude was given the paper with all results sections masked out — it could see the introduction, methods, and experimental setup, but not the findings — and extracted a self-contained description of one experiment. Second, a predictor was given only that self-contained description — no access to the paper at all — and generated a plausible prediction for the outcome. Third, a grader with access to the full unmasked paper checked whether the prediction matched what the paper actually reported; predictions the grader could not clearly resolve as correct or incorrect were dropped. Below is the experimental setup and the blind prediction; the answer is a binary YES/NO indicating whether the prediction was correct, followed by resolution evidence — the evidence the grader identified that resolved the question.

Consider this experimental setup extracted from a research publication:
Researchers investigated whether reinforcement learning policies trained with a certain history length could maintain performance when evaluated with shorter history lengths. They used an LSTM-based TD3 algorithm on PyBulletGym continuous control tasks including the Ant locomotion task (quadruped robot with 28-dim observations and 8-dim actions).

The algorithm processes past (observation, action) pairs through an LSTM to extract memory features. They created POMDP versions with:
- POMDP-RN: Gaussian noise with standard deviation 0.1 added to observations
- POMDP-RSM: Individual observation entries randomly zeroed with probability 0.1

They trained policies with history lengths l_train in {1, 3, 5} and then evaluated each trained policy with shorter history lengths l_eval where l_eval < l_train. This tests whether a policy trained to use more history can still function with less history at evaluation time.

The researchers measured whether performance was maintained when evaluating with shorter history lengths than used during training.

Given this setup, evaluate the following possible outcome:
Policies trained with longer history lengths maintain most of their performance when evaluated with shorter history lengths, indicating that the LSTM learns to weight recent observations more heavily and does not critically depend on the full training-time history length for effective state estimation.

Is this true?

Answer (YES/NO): NO